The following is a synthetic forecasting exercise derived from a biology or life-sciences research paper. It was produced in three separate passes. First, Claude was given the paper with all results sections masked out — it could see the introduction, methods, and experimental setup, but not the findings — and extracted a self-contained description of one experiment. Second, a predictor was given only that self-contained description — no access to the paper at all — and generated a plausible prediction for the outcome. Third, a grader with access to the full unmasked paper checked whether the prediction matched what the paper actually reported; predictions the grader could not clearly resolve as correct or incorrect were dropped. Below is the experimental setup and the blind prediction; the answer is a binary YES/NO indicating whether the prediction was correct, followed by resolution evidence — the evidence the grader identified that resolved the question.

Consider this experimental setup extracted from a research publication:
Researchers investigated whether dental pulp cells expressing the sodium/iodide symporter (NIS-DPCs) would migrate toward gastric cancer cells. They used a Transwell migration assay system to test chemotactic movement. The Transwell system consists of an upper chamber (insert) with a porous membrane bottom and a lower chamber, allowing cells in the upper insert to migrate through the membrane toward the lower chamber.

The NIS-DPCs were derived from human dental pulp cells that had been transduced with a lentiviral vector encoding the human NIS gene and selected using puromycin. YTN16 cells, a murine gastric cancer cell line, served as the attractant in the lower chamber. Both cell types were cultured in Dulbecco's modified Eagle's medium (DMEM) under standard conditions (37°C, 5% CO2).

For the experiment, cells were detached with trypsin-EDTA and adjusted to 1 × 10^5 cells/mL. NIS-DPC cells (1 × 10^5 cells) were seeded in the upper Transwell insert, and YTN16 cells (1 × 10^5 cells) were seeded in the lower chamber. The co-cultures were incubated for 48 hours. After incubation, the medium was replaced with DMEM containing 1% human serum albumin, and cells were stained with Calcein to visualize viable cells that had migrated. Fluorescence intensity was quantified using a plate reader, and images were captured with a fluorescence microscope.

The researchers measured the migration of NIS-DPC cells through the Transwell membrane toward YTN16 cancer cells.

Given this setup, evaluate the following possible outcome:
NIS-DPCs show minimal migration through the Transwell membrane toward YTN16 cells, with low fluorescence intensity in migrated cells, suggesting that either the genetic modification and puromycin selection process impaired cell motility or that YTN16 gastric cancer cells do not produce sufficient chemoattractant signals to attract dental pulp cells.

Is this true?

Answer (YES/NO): NO